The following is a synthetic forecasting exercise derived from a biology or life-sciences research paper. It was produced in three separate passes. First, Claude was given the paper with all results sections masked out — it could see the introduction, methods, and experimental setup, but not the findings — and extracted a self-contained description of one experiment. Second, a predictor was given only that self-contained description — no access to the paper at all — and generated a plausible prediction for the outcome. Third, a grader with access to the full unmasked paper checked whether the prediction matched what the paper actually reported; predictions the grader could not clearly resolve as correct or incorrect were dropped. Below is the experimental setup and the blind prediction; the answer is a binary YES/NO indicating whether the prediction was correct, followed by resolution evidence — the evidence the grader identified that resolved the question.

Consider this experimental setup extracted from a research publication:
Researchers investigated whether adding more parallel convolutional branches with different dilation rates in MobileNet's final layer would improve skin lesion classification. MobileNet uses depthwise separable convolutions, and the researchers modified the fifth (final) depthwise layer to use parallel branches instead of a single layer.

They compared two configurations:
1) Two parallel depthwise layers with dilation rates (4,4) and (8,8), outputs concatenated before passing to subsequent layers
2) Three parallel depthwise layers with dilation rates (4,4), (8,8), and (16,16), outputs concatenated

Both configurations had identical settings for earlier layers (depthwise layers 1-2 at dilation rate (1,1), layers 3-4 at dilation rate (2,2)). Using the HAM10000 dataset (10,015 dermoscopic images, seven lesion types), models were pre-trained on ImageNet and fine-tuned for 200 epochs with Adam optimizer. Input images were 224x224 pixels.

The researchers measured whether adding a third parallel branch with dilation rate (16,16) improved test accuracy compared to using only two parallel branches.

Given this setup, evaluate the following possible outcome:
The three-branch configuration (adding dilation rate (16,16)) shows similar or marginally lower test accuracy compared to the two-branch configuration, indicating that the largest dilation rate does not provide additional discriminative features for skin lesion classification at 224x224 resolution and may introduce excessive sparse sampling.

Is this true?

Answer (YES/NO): NO